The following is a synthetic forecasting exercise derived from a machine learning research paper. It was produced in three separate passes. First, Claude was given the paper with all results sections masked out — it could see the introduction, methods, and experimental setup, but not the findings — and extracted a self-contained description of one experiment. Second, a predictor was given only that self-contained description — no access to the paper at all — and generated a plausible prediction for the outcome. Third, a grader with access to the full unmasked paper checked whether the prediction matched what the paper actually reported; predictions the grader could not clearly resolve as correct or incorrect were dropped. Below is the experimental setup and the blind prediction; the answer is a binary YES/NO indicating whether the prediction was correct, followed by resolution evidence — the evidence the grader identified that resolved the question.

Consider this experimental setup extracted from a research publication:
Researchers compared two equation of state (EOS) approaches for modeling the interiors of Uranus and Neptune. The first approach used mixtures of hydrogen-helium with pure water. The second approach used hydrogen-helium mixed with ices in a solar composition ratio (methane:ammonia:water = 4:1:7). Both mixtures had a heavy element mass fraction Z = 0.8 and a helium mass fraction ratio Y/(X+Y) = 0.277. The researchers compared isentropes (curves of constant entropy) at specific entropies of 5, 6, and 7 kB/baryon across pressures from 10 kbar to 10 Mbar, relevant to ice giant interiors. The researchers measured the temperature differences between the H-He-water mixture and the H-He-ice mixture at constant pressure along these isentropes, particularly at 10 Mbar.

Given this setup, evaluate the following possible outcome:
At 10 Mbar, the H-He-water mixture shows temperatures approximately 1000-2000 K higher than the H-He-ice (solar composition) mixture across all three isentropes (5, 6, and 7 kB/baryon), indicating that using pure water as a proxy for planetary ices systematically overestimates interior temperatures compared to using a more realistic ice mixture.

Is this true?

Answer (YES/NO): NO